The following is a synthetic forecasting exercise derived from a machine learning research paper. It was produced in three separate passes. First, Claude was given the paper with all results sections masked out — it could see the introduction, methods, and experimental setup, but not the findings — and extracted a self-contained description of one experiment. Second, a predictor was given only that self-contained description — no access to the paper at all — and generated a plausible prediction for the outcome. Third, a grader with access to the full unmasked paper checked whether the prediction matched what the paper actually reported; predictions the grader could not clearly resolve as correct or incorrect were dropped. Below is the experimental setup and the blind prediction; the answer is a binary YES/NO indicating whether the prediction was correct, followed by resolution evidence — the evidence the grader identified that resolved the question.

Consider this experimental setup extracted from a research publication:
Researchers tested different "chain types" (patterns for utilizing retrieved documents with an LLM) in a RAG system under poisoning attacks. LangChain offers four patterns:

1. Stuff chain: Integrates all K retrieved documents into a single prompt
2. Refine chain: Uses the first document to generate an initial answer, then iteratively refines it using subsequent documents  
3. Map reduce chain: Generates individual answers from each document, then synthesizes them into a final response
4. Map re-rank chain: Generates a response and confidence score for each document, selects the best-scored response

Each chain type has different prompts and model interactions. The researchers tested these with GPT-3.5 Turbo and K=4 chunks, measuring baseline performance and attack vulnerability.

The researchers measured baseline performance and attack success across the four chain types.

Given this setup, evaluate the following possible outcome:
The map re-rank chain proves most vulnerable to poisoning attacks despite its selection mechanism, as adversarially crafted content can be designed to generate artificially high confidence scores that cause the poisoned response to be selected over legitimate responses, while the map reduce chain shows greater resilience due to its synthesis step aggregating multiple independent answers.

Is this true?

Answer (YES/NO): NO